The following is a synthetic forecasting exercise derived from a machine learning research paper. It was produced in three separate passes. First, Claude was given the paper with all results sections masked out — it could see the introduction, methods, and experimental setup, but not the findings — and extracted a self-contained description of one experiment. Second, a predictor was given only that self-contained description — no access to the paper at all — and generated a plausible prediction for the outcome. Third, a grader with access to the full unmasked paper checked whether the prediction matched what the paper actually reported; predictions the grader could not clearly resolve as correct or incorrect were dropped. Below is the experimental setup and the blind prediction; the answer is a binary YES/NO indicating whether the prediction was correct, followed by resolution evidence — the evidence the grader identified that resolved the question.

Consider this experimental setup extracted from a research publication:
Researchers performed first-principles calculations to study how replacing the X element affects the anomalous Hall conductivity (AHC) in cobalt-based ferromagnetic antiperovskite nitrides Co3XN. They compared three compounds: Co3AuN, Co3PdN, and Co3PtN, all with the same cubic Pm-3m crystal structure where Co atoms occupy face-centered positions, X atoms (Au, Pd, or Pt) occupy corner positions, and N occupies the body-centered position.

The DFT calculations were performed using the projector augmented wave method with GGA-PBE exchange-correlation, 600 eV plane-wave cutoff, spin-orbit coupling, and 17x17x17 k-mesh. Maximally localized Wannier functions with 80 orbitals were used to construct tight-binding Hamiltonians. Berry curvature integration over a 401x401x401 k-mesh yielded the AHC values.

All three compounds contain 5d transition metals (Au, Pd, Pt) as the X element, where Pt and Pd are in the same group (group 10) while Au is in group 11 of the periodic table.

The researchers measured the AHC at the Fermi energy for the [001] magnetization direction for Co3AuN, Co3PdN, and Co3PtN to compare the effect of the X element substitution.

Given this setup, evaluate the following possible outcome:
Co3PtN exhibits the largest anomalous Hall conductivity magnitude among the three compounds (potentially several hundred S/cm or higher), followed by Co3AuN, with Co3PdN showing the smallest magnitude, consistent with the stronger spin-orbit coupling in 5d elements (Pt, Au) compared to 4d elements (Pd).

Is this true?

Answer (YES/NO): YES